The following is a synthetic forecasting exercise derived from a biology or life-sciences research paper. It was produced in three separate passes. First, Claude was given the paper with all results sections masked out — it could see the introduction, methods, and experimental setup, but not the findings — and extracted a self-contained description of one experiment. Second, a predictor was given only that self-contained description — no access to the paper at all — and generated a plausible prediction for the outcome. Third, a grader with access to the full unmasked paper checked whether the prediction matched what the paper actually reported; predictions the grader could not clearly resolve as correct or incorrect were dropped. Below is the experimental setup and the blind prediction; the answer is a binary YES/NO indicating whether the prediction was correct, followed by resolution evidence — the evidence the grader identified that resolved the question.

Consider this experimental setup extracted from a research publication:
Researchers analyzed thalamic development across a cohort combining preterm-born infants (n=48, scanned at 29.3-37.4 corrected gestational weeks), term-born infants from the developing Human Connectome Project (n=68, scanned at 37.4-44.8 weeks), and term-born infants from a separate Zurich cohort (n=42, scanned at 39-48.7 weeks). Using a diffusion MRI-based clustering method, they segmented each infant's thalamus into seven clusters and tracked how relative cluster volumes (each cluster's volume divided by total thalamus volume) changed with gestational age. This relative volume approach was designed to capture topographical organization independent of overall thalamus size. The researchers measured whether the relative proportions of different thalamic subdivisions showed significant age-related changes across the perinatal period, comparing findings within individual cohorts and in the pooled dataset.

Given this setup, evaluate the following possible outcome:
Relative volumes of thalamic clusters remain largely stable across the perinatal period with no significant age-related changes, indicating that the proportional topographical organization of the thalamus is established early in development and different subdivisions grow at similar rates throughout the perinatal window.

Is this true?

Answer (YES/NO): NO